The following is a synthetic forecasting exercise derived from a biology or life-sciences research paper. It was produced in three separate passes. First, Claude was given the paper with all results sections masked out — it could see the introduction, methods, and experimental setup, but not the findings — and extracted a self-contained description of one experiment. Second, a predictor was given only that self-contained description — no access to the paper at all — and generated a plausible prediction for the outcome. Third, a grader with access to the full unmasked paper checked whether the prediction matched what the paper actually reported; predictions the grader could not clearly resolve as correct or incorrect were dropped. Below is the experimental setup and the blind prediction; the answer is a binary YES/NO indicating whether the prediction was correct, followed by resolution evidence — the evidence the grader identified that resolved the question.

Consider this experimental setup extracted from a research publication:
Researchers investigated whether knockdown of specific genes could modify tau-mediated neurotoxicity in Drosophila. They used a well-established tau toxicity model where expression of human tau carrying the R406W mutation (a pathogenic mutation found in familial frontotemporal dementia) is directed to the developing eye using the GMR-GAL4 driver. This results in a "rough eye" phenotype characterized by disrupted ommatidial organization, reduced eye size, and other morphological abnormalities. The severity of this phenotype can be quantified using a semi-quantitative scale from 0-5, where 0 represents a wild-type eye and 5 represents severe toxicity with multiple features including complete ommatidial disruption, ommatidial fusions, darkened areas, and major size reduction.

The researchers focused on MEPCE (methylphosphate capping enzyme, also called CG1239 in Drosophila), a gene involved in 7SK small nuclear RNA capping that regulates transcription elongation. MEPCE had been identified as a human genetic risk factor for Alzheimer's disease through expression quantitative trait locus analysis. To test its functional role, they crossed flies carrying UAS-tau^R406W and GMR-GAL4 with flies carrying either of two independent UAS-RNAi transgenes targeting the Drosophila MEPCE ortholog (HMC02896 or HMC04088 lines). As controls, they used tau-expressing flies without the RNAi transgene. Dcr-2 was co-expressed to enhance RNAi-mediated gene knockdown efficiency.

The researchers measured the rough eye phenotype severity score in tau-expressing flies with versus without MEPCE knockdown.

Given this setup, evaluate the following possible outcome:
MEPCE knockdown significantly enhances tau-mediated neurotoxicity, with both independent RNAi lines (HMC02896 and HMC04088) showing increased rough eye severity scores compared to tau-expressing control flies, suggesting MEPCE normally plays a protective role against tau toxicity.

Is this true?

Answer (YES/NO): YES